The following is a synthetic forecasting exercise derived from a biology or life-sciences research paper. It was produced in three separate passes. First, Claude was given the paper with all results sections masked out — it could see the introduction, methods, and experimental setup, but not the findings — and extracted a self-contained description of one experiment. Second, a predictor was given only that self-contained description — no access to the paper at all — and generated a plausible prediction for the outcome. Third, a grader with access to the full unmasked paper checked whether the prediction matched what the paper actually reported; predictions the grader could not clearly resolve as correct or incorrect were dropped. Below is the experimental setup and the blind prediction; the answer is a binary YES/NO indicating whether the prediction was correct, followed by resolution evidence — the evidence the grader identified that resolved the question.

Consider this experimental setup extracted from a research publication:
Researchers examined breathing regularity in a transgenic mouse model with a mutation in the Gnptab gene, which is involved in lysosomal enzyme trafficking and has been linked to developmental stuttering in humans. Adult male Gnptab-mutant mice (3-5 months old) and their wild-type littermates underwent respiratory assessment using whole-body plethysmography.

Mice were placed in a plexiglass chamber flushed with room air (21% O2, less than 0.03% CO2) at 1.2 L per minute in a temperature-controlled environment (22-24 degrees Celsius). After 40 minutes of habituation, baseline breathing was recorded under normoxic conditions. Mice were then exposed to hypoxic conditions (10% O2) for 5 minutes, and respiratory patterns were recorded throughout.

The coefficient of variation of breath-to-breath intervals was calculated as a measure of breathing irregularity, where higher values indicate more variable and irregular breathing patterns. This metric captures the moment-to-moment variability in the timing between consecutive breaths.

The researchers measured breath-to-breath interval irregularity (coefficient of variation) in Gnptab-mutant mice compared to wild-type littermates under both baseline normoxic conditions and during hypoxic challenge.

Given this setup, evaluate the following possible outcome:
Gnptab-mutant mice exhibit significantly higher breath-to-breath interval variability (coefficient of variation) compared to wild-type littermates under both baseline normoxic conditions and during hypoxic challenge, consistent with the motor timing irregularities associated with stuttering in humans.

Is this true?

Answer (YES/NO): YES